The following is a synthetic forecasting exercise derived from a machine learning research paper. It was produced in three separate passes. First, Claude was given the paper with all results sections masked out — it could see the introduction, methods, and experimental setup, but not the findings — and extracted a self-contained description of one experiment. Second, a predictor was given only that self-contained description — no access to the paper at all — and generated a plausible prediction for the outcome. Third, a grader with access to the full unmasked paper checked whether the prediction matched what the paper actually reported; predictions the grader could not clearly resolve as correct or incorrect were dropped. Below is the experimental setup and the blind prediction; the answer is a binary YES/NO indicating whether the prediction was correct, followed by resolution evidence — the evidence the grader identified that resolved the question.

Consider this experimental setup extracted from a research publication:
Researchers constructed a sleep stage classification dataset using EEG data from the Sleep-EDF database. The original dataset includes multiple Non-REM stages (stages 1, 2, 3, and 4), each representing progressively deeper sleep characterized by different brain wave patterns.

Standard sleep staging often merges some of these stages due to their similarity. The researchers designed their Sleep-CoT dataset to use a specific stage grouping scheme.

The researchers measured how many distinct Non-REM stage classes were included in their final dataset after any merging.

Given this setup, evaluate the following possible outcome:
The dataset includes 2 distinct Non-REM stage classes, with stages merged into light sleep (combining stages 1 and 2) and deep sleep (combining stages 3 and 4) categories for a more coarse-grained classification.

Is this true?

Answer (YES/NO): NO